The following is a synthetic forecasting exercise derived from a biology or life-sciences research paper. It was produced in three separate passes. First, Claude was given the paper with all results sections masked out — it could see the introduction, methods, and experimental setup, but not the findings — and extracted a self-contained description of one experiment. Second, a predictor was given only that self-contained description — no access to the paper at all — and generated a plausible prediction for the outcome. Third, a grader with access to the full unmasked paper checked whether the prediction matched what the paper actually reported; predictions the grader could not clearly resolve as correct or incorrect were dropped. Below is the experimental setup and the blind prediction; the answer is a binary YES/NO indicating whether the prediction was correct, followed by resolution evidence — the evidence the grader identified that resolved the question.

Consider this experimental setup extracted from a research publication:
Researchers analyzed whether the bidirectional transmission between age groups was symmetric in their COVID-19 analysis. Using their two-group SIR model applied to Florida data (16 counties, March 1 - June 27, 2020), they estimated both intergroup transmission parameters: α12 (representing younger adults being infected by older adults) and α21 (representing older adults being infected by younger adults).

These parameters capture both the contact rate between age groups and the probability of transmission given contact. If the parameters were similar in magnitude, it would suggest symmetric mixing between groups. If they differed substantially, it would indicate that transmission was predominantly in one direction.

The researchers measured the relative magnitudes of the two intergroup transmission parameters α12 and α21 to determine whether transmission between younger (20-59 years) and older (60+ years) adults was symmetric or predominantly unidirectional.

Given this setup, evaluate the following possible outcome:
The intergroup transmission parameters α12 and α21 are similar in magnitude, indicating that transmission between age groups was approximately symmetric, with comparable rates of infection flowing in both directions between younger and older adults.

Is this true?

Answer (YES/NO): NO